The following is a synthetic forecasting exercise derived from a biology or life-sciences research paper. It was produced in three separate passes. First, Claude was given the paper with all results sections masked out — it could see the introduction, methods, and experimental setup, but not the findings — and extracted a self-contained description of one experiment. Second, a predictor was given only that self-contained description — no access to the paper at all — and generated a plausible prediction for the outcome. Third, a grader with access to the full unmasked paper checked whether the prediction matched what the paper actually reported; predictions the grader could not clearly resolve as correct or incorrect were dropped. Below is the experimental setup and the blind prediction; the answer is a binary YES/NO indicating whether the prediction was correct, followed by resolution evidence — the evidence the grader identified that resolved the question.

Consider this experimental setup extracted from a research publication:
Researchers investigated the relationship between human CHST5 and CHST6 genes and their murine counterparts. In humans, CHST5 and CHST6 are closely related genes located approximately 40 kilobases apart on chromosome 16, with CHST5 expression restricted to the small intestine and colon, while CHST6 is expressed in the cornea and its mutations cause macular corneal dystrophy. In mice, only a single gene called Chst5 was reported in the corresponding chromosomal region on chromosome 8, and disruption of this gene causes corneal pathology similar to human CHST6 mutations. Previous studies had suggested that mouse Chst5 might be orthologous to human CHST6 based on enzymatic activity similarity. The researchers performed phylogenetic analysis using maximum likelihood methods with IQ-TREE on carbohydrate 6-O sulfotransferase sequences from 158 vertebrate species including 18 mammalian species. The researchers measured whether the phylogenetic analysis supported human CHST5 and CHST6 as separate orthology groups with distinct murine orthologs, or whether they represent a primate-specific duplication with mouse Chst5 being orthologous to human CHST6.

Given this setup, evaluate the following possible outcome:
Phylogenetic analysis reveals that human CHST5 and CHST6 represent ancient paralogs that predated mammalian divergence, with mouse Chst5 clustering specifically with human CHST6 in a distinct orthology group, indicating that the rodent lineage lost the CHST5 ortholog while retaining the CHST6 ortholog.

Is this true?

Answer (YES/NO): NO